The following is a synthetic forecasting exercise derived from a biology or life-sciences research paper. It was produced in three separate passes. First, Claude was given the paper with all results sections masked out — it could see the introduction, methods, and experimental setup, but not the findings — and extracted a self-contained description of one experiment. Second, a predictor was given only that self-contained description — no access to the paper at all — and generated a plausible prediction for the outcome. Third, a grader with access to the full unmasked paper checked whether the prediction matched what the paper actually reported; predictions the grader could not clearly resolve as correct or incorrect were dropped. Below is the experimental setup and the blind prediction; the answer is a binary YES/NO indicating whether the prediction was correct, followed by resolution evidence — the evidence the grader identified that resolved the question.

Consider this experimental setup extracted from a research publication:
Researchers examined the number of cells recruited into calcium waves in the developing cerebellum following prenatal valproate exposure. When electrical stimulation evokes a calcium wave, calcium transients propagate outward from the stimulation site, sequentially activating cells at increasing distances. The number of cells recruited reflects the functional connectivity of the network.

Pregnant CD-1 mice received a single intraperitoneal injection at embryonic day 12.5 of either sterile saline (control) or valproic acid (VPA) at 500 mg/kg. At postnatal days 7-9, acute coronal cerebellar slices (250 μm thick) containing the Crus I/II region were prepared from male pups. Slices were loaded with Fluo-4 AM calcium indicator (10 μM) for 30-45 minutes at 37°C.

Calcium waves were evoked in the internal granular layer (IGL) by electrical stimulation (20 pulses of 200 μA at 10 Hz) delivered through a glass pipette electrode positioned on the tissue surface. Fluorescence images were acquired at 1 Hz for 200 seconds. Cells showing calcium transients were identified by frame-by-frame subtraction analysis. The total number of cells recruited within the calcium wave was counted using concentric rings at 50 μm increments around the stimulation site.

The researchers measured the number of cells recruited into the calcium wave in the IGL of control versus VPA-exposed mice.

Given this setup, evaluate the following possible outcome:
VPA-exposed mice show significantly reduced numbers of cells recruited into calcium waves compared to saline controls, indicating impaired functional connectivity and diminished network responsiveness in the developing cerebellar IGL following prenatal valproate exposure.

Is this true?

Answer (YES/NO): NO